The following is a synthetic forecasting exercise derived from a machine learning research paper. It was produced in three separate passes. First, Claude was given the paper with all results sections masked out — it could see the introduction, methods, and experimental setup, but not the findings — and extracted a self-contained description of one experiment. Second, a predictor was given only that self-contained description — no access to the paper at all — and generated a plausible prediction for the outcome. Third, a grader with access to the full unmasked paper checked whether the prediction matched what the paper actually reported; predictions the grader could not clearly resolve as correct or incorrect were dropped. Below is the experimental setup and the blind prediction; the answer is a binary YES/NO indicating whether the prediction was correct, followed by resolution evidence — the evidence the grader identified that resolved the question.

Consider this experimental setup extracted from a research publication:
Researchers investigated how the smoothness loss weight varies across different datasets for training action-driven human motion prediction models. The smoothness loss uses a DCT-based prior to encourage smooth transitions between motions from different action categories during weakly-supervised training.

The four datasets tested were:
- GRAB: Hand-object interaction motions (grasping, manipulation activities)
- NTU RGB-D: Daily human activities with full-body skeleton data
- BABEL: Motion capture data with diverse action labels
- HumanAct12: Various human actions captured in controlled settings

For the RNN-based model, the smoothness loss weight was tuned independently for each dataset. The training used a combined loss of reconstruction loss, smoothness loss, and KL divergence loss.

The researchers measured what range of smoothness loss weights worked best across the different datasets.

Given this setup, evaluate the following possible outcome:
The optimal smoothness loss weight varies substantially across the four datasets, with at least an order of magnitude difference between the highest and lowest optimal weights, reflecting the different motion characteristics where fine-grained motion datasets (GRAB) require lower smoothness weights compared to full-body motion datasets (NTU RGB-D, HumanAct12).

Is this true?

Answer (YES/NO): NO